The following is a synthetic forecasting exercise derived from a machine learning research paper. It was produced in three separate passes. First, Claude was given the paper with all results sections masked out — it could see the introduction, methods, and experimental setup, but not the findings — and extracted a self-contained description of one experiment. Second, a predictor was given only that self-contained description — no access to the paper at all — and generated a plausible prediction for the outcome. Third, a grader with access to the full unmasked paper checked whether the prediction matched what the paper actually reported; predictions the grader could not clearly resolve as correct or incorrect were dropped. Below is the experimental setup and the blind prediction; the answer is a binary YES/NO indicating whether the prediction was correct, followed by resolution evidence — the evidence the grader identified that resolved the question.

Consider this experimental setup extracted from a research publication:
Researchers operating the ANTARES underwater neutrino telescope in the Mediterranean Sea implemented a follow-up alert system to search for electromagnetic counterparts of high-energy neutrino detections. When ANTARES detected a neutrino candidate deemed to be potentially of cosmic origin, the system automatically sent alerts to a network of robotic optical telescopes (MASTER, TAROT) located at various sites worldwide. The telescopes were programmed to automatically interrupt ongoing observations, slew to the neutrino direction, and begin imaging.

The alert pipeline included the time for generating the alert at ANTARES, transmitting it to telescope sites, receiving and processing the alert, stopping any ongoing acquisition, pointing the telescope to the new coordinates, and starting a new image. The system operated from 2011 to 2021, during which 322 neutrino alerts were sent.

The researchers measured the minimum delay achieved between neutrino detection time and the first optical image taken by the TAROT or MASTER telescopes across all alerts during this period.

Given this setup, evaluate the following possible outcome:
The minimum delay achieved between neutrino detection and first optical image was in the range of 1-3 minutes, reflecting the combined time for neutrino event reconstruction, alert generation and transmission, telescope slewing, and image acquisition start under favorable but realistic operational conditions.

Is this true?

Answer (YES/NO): NO